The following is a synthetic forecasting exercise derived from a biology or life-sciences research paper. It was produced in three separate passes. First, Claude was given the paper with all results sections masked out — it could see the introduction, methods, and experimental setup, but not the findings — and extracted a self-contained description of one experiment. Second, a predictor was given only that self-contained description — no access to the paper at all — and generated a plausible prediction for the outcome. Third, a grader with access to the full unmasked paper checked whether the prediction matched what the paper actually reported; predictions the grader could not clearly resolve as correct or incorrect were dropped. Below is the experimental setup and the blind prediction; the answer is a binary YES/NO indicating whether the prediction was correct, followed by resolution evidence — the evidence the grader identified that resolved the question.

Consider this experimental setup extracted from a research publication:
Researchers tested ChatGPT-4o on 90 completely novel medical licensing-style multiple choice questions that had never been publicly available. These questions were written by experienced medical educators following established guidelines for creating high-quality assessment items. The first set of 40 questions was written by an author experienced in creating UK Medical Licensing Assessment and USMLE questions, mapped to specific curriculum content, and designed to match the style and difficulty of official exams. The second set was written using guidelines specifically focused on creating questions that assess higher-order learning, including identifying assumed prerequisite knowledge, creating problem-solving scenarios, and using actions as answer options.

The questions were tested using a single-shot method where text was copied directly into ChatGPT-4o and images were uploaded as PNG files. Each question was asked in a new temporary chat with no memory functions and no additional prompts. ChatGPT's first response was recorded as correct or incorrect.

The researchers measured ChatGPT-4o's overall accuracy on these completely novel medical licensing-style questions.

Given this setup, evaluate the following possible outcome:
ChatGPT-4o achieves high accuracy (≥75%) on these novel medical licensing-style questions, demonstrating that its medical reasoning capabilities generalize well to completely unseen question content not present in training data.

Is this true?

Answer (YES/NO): YES